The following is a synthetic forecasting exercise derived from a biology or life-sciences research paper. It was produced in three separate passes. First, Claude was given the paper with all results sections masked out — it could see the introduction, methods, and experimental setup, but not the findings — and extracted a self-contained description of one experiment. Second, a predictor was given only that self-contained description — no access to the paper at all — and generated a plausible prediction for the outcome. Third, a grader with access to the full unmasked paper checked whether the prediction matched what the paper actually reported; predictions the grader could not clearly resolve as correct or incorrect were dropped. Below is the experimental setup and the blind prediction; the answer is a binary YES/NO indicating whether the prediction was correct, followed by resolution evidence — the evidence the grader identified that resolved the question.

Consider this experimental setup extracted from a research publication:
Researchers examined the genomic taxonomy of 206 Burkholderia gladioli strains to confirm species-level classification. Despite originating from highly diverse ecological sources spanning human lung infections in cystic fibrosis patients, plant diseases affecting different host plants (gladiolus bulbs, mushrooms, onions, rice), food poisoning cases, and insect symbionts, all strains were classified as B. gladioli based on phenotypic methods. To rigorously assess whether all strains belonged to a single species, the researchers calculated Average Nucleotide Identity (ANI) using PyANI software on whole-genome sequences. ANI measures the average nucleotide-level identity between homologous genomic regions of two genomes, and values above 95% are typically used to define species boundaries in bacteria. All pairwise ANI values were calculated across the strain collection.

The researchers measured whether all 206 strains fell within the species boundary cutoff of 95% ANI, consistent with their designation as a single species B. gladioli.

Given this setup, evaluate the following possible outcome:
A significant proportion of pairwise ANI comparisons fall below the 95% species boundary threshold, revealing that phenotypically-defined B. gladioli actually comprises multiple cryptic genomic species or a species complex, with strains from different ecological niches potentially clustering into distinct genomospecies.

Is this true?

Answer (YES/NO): NO